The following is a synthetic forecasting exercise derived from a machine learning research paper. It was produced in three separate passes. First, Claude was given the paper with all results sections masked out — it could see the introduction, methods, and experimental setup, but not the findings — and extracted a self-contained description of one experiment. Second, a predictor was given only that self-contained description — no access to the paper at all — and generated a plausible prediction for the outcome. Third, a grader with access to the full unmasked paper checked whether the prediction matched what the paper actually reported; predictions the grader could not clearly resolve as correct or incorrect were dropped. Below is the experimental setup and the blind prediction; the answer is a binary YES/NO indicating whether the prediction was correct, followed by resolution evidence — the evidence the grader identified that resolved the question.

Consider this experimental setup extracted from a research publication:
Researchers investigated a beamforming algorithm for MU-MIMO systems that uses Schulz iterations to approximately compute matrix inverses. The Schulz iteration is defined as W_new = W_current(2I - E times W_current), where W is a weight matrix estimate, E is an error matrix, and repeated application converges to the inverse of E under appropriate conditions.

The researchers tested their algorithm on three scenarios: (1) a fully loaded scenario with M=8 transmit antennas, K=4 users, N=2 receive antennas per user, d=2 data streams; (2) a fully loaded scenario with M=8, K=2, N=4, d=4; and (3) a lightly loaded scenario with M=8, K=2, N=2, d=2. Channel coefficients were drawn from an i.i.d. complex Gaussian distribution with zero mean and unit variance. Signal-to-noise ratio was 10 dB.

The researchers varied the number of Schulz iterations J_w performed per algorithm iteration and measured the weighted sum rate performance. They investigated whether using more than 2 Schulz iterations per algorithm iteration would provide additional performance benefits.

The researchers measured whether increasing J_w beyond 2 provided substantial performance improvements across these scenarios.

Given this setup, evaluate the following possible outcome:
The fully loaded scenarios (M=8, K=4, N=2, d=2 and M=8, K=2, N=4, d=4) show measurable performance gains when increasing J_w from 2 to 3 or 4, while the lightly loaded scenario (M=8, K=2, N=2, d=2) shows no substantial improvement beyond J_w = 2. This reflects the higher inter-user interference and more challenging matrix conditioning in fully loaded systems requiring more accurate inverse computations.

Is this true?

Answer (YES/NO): NO